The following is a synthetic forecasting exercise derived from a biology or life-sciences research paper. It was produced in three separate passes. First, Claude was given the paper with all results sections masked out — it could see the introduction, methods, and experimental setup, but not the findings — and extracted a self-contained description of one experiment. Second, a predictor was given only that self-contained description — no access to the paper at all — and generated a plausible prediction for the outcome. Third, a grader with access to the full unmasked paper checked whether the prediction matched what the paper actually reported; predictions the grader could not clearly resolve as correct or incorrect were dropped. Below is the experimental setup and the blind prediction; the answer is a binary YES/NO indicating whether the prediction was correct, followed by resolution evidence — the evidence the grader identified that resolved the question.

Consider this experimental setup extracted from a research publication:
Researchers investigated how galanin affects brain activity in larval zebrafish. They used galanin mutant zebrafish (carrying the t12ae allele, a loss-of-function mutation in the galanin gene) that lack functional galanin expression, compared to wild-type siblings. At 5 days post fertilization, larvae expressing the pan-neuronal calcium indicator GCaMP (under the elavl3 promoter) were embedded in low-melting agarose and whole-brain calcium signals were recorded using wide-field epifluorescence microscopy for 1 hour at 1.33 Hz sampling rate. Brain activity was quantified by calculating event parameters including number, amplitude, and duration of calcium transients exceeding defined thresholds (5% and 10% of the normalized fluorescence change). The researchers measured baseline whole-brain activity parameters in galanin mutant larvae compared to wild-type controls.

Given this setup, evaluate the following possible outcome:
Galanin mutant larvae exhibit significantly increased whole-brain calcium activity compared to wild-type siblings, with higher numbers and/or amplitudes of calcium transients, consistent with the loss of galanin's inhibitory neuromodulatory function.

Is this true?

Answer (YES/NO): YES